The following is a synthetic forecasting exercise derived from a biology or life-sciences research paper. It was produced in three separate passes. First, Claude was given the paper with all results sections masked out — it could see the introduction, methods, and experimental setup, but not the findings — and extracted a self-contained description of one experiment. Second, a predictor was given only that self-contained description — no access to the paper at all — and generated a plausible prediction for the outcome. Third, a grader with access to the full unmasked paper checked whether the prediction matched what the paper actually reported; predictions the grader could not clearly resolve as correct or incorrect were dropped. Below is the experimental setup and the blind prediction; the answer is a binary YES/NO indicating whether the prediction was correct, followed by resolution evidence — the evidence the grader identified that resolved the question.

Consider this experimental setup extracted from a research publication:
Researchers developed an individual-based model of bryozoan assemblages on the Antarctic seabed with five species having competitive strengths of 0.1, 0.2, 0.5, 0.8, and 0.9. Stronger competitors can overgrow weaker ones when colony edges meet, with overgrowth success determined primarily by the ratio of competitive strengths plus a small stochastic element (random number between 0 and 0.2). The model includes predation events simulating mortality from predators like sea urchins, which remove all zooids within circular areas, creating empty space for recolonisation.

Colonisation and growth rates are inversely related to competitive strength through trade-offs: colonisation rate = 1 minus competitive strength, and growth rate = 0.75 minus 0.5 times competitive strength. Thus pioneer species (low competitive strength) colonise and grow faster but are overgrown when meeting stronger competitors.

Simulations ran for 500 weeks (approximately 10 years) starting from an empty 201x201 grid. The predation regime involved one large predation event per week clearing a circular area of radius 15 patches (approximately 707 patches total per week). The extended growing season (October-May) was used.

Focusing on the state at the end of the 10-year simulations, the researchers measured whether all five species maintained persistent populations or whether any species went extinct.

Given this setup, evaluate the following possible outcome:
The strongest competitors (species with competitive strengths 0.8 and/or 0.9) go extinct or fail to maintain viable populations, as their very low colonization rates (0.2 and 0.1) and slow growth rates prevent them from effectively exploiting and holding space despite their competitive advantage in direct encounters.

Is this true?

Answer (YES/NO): NO